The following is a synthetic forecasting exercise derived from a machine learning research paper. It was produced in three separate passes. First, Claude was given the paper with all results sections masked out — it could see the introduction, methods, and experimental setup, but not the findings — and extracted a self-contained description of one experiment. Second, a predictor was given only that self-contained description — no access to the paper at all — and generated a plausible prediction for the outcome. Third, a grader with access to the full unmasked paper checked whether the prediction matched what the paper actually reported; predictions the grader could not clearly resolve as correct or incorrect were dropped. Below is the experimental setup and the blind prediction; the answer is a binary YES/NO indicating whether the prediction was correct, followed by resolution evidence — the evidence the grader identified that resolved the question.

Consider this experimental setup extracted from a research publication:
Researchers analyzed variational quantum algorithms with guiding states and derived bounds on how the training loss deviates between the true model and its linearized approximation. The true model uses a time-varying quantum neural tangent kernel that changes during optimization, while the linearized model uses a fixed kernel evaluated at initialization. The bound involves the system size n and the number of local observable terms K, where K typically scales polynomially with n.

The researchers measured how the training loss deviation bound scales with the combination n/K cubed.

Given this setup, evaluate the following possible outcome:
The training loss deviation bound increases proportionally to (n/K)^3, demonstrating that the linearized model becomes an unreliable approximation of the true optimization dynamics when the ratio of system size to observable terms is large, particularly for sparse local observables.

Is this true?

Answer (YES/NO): NO